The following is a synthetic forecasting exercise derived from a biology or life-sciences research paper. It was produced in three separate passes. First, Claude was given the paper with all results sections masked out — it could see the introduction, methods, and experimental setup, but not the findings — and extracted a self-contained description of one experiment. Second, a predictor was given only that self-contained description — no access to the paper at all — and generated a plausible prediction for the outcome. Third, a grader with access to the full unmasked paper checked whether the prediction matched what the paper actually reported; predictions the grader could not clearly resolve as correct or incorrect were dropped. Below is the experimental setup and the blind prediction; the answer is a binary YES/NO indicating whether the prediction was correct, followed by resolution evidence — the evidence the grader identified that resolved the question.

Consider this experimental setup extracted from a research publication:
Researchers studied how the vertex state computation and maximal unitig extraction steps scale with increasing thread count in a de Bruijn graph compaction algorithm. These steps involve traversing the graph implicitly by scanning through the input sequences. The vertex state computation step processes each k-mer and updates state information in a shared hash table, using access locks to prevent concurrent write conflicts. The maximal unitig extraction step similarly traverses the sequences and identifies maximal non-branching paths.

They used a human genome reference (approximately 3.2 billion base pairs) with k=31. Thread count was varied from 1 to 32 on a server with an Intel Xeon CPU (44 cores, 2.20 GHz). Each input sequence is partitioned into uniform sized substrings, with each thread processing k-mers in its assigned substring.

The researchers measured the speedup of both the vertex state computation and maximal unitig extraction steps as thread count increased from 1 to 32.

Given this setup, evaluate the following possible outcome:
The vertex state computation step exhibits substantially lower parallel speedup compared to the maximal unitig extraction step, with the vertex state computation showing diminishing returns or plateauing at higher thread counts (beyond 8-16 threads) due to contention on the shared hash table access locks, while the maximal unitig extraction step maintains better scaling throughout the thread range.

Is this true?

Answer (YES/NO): NO